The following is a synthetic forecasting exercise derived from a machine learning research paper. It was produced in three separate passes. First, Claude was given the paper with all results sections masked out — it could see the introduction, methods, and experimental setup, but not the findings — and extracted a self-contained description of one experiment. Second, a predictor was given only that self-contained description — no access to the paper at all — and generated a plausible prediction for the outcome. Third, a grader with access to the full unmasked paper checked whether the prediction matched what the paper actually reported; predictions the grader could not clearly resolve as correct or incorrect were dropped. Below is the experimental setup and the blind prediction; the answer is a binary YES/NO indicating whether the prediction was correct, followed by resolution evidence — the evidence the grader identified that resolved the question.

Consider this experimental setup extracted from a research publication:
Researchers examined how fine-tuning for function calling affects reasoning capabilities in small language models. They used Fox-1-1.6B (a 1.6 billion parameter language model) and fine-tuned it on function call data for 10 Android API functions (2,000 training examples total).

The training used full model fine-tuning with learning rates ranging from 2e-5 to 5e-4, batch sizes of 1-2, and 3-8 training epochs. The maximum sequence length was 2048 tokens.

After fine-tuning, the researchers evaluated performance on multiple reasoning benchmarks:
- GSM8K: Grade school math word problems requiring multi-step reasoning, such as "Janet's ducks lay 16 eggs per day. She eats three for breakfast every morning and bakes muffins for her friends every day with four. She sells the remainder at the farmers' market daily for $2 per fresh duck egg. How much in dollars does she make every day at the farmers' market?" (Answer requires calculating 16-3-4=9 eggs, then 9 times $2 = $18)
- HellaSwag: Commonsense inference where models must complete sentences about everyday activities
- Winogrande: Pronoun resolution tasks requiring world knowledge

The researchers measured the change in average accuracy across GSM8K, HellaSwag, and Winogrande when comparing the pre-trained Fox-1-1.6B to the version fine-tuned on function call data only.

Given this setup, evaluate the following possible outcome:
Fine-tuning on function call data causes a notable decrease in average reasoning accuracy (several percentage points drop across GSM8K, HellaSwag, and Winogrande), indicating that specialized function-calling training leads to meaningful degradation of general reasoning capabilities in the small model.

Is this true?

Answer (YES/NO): YES